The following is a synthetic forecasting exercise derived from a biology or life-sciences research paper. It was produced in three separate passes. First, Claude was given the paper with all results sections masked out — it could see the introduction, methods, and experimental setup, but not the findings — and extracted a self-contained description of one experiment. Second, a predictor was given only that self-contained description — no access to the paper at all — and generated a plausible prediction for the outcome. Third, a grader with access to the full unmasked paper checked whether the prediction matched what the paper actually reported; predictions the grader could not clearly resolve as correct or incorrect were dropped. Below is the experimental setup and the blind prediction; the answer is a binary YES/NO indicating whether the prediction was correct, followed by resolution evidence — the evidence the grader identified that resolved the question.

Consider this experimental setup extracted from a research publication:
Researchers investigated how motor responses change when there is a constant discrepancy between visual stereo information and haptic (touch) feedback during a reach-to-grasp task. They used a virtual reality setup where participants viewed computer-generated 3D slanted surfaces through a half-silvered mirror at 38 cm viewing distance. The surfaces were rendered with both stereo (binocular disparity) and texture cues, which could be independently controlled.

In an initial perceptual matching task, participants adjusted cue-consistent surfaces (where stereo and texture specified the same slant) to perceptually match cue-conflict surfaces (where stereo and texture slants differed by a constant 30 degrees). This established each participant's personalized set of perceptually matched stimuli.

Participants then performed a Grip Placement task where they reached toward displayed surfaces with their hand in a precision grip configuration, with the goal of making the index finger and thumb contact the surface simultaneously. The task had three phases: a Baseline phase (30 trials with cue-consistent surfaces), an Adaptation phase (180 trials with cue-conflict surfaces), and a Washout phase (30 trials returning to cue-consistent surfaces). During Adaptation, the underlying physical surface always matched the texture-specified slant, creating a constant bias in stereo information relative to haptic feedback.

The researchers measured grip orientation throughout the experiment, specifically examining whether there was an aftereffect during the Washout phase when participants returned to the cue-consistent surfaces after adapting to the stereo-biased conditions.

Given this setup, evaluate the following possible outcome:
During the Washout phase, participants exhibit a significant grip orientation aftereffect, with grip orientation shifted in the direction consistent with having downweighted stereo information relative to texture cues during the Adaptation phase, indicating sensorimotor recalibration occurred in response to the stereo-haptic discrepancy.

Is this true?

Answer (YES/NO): YES